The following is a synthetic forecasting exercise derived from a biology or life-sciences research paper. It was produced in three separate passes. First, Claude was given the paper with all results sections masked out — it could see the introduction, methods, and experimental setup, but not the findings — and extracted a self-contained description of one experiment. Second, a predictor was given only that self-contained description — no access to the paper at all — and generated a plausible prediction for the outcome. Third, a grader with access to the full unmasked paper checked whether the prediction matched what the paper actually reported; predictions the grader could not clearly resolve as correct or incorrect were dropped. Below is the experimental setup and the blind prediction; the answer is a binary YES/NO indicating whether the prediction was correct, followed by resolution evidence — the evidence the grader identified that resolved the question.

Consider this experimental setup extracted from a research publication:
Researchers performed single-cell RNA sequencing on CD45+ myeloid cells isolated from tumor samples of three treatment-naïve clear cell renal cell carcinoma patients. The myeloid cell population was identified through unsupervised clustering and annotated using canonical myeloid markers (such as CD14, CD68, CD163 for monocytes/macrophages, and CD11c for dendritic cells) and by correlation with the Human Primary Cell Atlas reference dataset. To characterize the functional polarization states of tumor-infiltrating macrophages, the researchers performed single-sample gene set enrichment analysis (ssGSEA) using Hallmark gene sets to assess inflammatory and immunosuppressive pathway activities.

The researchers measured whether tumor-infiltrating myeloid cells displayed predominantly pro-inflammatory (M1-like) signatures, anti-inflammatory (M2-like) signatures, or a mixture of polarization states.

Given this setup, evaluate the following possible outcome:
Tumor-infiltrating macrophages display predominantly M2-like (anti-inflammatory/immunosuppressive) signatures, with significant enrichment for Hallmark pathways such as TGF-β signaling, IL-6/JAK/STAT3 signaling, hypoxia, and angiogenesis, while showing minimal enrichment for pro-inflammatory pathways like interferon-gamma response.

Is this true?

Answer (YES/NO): NO